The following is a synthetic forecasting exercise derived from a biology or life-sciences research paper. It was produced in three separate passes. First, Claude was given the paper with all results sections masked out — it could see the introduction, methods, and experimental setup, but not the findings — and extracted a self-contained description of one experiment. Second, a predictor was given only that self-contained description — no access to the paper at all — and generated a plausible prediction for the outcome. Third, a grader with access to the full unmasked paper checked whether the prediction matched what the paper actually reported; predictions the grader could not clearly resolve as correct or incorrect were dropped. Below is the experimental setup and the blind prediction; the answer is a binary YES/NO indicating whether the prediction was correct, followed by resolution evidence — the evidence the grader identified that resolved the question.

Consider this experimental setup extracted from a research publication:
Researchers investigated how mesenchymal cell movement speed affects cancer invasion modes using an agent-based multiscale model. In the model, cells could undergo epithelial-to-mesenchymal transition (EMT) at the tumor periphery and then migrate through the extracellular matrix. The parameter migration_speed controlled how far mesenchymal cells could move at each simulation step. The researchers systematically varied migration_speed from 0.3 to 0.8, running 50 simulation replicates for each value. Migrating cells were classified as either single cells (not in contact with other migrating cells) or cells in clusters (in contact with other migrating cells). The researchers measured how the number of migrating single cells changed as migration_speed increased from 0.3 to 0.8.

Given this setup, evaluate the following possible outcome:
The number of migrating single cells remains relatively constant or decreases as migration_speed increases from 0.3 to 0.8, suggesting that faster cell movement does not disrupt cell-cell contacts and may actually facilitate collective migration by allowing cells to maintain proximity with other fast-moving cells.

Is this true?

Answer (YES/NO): NO